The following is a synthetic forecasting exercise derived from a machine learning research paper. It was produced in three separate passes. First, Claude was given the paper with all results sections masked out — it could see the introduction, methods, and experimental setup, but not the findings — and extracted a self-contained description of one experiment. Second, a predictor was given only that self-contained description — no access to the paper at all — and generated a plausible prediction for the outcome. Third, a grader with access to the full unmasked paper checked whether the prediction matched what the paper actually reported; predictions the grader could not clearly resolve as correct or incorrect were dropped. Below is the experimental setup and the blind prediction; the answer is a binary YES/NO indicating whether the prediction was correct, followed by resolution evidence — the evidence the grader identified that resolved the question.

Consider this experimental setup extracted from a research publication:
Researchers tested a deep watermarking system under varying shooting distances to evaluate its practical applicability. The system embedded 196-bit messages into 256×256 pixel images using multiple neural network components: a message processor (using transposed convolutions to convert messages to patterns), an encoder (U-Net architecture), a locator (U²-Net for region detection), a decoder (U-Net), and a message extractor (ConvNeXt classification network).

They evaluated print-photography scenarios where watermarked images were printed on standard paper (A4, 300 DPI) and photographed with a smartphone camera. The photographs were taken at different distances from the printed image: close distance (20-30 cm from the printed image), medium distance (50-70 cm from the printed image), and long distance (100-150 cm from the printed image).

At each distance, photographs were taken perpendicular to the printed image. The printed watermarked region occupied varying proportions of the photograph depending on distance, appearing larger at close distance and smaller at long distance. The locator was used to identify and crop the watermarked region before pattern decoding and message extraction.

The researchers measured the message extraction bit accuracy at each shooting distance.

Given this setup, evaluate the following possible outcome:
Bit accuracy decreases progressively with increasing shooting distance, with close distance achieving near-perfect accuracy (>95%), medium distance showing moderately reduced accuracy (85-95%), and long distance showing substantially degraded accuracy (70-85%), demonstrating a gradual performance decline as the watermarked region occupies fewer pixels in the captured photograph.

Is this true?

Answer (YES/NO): NO